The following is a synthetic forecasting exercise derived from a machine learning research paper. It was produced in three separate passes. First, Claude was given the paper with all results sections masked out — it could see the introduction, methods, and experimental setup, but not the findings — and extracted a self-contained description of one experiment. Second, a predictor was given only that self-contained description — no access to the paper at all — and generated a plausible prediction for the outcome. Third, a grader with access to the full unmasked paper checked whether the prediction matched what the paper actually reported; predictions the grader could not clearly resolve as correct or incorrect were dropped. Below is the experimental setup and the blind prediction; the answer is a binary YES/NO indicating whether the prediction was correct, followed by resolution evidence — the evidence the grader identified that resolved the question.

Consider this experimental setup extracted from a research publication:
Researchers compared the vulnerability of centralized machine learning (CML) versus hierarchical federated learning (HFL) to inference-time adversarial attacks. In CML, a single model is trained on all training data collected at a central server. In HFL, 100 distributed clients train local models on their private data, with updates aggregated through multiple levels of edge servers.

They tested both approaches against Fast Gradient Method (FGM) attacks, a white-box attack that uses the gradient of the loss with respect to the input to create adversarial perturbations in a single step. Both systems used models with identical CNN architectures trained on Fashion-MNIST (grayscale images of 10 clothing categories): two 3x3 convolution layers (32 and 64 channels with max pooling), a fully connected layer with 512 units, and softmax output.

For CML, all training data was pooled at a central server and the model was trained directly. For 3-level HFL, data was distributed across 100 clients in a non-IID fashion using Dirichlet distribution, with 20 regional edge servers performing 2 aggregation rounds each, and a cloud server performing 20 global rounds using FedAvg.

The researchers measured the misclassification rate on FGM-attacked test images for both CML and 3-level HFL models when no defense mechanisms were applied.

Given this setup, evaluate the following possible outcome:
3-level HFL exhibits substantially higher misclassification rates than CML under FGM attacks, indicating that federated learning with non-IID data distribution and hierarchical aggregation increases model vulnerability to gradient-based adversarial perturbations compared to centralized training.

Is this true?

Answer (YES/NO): NO